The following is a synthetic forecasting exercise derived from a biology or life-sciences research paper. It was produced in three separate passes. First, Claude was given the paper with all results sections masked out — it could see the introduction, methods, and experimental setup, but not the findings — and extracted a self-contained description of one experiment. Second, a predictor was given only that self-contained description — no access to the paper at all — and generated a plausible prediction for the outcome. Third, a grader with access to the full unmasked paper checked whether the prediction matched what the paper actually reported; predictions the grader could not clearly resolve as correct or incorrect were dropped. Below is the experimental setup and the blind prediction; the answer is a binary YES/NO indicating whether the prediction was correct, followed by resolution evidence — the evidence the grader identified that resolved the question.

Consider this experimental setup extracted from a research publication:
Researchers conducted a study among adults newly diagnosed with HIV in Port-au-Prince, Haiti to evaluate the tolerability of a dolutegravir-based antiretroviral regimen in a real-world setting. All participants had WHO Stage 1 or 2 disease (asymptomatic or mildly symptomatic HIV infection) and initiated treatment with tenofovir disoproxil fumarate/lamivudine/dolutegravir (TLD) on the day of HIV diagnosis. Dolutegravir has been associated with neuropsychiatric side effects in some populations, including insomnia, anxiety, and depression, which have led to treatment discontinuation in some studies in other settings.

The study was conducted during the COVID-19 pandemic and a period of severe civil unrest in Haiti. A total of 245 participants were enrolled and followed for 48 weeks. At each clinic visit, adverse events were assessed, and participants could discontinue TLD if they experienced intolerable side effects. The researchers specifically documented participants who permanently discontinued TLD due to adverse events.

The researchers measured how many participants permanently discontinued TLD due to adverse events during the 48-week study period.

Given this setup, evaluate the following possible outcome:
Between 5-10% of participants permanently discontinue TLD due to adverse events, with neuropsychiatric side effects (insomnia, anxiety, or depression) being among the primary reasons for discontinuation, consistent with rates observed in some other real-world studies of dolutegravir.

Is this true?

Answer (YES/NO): NO